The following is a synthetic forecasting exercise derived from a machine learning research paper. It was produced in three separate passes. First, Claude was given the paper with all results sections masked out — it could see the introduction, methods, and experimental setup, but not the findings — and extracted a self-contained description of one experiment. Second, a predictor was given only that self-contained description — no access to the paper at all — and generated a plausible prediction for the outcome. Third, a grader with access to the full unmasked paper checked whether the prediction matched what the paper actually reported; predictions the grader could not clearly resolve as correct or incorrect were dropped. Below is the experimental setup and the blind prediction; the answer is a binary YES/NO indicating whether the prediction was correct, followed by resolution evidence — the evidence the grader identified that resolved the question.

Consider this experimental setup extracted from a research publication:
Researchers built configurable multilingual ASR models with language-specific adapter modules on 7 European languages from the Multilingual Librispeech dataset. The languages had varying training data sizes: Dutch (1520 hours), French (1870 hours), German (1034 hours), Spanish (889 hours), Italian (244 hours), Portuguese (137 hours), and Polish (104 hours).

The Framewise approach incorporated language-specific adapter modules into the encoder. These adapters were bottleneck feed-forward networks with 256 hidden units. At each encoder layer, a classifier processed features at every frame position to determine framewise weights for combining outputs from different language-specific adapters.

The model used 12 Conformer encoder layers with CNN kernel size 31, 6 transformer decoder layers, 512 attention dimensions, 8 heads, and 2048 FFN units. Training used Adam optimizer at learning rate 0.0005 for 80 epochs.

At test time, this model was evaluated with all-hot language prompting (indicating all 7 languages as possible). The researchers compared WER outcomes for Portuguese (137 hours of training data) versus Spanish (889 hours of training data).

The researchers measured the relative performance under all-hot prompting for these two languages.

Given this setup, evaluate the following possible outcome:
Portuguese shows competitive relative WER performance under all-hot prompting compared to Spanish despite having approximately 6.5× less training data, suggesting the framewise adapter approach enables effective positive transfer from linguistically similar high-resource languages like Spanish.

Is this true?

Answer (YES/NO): NO